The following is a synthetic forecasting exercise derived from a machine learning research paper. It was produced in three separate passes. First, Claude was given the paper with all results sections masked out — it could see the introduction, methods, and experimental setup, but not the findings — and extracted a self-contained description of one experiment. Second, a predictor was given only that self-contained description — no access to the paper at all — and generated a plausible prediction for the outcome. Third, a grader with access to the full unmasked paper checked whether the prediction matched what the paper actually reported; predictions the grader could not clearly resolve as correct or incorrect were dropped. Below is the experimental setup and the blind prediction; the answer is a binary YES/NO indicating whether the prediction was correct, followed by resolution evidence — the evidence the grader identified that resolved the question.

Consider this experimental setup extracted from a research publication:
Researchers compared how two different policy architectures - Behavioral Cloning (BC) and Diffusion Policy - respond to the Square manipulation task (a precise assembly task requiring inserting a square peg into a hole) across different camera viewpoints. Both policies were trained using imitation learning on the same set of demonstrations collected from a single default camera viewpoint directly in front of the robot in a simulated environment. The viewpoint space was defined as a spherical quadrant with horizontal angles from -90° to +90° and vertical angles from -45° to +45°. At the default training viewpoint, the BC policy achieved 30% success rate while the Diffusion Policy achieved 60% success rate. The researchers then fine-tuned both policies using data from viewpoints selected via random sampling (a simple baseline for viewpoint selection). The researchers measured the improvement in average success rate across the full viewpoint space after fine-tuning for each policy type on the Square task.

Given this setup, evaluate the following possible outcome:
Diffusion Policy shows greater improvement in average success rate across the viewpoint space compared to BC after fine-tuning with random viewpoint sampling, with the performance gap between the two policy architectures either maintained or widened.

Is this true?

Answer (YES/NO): YES